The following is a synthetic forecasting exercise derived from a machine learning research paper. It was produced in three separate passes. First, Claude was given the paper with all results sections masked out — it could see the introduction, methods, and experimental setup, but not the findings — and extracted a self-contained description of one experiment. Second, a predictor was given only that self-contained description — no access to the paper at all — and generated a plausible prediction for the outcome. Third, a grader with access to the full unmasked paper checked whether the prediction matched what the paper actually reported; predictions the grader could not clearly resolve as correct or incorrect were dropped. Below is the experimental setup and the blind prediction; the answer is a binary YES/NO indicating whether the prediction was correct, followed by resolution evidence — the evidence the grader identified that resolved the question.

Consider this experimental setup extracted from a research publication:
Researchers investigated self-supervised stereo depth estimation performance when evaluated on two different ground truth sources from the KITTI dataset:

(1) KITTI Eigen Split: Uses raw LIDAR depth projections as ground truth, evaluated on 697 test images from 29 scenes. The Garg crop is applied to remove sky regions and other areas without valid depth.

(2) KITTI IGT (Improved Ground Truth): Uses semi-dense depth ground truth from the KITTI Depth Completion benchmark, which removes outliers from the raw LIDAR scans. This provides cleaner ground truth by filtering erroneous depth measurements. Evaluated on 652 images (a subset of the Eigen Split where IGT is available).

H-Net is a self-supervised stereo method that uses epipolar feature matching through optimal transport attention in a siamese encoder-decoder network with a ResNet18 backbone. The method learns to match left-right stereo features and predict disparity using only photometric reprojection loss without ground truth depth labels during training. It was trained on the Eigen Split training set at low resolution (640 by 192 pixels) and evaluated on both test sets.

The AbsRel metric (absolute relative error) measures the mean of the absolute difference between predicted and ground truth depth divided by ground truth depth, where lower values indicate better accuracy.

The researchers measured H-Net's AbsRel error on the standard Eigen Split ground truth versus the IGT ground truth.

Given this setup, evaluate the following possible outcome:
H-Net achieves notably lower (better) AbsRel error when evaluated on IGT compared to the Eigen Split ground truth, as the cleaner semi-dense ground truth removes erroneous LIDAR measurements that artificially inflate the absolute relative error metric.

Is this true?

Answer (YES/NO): YES